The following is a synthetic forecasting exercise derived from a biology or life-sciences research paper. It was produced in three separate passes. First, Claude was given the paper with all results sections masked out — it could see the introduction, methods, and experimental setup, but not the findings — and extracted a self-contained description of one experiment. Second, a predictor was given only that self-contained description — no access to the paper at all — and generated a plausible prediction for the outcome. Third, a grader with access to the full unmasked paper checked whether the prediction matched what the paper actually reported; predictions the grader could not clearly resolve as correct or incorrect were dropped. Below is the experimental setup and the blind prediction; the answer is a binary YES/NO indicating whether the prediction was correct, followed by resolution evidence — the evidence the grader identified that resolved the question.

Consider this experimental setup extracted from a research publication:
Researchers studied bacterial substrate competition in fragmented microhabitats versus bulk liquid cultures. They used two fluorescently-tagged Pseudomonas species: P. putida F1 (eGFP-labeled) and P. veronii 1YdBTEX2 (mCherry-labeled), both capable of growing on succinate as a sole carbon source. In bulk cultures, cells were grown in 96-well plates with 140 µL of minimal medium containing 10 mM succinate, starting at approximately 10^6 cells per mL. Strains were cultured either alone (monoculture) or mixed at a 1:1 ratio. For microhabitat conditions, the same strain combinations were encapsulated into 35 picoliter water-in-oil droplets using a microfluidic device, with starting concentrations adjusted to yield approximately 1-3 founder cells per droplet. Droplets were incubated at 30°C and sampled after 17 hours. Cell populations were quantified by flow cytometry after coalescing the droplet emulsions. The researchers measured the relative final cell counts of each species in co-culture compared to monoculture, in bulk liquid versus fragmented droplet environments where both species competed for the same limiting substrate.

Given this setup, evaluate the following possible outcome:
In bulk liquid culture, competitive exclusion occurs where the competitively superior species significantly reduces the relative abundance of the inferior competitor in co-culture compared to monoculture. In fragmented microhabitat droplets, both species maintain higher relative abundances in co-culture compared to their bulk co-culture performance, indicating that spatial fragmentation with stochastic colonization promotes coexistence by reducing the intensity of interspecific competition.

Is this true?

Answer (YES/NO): NO